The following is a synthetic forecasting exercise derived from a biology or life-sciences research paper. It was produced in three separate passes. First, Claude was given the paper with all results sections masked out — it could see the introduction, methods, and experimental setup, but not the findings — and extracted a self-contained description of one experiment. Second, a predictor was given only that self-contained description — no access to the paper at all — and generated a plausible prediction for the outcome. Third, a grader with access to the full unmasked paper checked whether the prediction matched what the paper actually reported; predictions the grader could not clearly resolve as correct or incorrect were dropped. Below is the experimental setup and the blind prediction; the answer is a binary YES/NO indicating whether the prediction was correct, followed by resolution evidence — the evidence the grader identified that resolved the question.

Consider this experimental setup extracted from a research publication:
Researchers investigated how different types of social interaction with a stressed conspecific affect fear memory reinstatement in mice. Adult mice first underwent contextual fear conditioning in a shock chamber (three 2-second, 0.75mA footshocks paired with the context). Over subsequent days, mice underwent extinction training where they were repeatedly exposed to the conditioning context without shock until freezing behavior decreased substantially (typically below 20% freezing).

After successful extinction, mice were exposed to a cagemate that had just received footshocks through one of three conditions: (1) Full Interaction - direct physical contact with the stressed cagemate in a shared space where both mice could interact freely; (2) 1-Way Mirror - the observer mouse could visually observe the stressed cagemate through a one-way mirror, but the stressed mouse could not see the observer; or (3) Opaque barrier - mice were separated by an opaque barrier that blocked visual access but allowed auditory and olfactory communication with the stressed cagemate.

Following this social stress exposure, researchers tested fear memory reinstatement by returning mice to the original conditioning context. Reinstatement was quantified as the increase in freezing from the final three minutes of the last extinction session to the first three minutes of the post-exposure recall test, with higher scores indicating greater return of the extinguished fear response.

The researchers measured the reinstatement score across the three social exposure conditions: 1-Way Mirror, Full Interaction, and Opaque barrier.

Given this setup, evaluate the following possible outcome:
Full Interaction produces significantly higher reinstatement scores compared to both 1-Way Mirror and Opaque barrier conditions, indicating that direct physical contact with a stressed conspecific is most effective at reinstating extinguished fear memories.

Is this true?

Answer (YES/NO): NO